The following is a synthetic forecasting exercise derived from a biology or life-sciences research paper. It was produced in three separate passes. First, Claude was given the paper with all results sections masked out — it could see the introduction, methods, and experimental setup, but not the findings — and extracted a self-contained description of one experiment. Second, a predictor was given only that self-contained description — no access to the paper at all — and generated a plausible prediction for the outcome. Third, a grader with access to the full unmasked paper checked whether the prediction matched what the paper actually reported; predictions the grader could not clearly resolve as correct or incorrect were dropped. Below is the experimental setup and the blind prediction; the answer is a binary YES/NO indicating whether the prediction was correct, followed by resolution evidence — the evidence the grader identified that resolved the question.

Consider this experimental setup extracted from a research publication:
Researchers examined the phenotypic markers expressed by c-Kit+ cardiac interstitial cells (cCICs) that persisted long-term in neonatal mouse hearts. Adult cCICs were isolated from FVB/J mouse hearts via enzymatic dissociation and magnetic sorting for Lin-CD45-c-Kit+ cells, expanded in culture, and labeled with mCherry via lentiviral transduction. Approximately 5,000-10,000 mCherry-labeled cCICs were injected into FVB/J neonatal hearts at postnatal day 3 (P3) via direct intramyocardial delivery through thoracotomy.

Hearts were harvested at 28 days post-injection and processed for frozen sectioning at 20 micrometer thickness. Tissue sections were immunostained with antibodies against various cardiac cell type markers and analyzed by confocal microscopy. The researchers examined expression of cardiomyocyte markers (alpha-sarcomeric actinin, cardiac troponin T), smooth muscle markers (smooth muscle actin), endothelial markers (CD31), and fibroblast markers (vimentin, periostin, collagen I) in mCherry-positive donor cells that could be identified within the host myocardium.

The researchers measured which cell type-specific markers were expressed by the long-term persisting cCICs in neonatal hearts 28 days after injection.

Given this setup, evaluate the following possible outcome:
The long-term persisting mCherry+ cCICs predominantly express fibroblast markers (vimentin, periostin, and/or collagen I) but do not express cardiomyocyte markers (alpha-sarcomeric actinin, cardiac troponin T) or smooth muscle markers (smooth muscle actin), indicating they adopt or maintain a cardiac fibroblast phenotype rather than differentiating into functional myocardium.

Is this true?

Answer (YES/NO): YES